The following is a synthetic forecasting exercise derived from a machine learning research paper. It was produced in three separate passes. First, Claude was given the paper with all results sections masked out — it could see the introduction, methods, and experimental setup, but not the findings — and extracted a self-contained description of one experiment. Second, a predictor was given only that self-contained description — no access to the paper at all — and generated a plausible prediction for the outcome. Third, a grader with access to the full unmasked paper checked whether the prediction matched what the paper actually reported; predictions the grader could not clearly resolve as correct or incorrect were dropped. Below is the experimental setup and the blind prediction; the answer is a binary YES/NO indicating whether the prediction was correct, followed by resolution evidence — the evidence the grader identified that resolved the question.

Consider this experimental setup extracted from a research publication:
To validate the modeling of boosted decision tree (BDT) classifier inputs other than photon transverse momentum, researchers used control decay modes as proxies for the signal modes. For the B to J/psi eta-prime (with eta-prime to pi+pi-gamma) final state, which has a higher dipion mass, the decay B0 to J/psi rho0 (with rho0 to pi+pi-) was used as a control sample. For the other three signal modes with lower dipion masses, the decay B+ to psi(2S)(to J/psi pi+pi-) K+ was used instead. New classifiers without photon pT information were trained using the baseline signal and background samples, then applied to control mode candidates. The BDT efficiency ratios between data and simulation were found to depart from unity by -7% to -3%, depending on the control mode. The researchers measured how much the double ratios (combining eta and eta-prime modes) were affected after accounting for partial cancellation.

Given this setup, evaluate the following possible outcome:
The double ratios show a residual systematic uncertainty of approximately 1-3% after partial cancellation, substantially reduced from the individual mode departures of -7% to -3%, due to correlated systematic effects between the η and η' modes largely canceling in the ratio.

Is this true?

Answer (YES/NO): YES